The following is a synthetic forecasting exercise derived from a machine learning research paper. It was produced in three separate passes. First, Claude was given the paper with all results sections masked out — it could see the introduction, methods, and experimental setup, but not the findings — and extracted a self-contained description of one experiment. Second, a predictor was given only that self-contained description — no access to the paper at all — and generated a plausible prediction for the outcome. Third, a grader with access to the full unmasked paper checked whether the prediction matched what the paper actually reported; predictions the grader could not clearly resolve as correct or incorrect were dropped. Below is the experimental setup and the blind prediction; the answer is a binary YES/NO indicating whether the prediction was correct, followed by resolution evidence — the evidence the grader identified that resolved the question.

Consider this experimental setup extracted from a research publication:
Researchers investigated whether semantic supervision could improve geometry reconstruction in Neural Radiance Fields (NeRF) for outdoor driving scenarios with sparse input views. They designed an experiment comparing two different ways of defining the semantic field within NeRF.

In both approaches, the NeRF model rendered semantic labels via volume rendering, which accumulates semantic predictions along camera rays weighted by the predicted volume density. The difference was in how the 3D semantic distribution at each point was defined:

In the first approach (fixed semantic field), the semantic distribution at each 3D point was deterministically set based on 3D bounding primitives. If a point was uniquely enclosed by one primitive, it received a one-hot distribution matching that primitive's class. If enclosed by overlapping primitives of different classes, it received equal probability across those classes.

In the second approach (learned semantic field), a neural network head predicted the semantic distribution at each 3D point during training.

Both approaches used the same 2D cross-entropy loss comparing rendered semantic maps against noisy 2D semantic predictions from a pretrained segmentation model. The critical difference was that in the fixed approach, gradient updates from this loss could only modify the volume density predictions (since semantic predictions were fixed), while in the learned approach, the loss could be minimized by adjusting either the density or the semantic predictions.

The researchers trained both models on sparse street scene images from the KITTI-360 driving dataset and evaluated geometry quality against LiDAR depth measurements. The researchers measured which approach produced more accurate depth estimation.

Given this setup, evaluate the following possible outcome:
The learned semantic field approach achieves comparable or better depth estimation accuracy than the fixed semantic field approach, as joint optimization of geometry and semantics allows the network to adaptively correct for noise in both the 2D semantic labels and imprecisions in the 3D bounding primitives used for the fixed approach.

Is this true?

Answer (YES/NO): NO